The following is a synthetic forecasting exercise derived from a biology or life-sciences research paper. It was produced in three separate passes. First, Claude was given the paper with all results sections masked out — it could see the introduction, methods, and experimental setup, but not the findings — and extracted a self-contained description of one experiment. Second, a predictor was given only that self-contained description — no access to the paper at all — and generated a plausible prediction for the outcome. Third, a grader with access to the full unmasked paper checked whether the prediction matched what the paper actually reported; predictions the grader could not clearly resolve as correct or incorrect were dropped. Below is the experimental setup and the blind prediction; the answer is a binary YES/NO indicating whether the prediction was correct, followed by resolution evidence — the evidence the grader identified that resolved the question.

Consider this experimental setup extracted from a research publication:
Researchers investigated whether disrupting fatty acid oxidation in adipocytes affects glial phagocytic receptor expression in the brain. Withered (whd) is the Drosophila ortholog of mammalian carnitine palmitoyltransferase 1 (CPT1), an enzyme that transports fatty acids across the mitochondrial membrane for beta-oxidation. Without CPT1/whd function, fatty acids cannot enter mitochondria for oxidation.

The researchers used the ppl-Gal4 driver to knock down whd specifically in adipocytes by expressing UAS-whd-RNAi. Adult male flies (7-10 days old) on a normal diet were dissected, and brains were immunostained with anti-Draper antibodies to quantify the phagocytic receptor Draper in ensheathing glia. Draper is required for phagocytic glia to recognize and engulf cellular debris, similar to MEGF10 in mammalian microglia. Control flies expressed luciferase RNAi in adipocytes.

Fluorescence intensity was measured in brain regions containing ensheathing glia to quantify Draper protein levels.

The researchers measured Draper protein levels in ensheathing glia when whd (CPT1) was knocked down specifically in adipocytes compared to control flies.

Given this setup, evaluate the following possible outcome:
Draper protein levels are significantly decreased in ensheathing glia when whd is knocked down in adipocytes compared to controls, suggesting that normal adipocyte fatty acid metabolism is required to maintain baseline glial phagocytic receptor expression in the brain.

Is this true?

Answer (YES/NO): YES